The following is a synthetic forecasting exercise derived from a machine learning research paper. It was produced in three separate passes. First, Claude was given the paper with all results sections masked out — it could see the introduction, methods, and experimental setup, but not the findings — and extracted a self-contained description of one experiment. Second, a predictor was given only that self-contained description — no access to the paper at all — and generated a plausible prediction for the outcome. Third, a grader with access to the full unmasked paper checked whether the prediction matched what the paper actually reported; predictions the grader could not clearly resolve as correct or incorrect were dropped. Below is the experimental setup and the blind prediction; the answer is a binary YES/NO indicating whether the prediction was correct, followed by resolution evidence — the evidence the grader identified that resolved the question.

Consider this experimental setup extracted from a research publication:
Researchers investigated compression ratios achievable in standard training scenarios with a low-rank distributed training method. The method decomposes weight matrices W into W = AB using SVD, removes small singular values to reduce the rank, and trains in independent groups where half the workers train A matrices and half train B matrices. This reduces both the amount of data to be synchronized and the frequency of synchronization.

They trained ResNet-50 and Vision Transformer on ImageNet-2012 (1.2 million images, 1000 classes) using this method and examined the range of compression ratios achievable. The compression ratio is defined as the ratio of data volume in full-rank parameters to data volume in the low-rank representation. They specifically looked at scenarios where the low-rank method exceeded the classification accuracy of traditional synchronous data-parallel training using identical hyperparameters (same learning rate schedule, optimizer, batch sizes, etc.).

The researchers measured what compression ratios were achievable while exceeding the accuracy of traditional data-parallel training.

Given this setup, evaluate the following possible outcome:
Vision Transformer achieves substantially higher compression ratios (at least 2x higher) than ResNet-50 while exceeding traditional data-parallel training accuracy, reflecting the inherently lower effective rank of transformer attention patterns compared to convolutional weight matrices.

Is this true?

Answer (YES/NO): NO